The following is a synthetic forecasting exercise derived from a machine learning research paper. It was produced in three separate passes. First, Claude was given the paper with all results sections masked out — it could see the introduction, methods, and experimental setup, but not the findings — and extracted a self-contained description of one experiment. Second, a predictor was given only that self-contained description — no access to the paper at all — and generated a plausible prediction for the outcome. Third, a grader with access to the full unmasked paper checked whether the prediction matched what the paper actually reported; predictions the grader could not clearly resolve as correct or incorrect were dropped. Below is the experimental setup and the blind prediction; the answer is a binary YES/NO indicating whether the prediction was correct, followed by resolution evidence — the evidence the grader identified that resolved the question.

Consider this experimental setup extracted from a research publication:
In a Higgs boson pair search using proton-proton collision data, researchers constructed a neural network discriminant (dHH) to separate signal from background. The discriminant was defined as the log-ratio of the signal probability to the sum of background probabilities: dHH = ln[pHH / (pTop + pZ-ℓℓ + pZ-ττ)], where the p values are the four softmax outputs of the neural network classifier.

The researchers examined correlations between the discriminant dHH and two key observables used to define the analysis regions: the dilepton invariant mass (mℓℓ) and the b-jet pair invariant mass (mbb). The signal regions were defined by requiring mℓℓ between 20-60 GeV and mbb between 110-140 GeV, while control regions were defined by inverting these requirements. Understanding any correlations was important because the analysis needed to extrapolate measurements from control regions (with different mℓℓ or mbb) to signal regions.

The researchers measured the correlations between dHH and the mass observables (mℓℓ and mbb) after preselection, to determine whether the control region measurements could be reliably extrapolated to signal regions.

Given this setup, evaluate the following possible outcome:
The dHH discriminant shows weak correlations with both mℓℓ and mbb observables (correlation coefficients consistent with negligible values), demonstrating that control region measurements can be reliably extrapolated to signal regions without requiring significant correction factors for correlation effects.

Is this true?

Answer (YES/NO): YES